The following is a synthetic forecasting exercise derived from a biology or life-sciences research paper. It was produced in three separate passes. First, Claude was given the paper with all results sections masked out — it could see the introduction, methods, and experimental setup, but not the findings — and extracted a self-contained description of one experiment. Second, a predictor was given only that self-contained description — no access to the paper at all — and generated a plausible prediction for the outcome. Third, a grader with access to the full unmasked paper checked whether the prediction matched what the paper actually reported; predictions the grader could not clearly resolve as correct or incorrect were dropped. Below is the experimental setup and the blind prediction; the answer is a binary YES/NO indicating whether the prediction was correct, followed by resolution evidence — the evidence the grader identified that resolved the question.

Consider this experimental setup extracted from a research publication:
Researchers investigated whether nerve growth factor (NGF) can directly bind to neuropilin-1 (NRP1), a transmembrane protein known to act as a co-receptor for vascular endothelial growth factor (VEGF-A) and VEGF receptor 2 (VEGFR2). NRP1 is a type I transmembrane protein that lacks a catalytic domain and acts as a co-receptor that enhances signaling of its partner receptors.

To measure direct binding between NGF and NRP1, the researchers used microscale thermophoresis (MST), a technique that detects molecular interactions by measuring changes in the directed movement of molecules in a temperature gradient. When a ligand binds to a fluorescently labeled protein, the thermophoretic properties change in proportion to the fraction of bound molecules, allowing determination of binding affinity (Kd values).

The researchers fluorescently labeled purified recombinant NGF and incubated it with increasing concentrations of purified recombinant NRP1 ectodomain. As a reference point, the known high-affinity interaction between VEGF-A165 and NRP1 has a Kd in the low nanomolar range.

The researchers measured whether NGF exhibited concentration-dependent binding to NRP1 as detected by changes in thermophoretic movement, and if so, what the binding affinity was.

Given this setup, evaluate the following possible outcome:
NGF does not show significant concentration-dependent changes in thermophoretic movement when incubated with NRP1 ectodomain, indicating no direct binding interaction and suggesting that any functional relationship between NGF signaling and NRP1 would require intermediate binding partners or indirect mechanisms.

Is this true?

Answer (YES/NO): NO